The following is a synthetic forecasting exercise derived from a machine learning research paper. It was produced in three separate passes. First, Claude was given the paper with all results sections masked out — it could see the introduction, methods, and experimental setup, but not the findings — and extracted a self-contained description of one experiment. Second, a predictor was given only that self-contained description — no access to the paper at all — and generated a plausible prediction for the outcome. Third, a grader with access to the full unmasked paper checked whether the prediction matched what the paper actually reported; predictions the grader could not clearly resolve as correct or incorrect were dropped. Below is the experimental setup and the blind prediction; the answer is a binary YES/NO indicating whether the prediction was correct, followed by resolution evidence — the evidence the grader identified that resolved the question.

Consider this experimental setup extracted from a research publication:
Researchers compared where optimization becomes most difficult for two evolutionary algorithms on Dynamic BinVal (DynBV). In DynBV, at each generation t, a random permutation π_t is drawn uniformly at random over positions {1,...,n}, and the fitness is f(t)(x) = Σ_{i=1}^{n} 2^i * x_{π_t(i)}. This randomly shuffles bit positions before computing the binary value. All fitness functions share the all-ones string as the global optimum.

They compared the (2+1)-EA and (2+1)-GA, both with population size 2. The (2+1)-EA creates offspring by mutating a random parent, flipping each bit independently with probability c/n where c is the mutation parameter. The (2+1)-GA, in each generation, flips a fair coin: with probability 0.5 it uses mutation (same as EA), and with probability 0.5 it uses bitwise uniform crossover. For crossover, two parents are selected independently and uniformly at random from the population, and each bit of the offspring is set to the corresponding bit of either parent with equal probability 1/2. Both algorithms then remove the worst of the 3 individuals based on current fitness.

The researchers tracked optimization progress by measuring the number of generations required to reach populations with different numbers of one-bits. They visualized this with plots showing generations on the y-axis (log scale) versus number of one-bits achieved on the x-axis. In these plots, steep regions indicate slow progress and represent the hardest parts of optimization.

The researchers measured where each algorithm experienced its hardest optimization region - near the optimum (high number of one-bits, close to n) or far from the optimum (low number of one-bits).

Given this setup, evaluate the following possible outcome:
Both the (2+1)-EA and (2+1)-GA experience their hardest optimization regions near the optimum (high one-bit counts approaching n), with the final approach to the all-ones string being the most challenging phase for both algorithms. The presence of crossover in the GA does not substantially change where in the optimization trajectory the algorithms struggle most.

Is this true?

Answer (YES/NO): NO